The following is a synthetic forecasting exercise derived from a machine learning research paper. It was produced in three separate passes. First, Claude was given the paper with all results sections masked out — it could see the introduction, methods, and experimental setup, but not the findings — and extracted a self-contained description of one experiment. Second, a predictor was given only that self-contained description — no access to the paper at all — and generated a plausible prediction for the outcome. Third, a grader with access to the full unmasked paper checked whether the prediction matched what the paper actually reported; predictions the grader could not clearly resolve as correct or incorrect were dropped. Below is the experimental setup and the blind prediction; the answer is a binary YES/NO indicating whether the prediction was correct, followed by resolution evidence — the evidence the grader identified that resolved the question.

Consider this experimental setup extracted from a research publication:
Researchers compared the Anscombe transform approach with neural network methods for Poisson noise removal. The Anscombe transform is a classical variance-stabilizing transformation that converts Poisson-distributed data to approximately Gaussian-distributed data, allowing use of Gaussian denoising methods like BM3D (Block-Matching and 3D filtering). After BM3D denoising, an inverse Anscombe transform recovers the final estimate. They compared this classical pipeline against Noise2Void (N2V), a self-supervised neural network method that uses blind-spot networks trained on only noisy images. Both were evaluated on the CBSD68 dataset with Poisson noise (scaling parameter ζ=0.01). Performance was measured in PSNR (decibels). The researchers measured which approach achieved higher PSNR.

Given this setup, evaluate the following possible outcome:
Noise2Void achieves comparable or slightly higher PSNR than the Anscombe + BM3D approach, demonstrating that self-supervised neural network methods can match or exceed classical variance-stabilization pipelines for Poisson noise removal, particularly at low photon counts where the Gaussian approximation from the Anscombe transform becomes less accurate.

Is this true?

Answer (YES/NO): YES